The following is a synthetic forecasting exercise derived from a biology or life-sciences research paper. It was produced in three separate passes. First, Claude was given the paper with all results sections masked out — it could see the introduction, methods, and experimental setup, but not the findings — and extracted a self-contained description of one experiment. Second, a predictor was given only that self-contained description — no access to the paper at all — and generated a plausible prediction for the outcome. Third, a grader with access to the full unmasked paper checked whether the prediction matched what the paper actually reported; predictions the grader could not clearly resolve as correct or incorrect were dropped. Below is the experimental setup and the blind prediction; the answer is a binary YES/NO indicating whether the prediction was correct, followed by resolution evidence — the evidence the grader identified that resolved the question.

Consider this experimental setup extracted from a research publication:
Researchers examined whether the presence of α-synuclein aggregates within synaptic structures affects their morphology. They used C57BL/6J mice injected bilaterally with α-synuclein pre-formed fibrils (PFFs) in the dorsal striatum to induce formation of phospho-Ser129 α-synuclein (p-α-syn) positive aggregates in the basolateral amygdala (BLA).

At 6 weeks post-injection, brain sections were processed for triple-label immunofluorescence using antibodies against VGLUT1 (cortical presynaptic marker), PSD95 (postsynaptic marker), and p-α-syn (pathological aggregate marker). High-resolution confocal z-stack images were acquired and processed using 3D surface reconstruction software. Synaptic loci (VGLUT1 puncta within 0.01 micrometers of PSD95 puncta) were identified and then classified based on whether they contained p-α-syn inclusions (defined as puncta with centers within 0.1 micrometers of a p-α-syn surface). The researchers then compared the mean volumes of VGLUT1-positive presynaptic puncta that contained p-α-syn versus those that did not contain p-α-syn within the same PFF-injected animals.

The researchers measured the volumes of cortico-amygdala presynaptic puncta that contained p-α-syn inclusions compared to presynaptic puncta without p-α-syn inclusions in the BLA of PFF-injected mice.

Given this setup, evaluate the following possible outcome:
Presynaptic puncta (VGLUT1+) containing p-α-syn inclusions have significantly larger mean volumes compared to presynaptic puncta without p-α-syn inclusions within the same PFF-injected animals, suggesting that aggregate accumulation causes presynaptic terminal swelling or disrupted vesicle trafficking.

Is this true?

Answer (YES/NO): YES